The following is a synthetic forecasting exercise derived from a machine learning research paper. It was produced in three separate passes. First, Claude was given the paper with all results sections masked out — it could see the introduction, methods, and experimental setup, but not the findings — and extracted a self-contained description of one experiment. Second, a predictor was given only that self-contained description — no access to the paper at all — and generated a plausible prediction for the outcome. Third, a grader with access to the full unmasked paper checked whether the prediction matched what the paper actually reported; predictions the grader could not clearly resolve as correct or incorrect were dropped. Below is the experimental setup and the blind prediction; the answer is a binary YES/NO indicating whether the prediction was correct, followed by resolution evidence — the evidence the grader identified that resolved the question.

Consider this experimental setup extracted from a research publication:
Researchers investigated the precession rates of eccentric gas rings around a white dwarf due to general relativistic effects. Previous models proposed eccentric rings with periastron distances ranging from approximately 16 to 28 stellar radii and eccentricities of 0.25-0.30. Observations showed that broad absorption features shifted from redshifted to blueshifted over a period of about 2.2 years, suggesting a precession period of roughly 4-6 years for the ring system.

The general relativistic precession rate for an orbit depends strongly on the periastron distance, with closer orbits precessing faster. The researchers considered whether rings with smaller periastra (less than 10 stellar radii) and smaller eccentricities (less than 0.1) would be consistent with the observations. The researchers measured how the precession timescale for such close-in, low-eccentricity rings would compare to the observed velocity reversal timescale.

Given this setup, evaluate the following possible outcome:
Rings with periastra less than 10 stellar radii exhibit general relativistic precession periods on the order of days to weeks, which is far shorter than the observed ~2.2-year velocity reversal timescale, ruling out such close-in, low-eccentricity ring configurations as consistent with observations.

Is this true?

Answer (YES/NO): NO